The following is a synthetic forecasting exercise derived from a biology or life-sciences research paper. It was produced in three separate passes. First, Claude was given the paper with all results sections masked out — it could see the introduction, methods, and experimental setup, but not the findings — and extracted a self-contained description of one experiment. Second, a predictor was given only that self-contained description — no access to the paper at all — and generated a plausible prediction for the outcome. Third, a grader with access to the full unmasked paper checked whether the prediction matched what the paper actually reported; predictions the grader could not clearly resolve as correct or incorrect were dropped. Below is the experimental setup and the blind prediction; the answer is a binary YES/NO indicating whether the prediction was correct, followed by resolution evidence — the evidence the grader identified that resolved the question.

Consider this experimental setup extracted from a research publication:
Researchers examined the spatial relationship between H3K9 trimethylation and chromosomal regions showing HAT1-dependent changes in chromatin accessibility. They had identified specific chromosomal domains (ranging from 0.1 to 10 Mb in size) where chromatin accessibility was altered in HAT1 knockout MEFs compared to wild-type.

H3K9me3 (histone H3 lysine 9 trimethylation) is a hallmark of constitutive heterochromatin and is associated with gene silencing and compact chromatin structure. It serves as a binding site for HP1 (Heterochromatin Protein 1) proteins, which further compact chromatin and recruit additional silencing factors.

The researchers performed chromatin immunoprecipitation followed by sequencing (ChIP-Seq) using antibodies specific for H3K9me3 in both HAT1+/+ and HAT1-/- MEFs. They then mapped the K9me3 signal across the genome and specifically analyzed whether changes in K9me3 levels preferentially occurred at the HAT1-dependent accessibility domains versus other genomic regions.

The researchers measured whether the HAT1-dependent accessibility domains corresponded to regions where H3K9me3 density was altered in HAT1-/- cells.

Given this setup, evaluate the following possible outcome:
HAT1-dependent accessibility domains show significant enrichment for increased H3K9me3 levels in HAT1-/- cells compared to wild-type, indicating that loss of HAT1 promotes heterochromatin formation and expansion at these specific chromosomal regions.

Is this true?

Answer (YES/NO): NO